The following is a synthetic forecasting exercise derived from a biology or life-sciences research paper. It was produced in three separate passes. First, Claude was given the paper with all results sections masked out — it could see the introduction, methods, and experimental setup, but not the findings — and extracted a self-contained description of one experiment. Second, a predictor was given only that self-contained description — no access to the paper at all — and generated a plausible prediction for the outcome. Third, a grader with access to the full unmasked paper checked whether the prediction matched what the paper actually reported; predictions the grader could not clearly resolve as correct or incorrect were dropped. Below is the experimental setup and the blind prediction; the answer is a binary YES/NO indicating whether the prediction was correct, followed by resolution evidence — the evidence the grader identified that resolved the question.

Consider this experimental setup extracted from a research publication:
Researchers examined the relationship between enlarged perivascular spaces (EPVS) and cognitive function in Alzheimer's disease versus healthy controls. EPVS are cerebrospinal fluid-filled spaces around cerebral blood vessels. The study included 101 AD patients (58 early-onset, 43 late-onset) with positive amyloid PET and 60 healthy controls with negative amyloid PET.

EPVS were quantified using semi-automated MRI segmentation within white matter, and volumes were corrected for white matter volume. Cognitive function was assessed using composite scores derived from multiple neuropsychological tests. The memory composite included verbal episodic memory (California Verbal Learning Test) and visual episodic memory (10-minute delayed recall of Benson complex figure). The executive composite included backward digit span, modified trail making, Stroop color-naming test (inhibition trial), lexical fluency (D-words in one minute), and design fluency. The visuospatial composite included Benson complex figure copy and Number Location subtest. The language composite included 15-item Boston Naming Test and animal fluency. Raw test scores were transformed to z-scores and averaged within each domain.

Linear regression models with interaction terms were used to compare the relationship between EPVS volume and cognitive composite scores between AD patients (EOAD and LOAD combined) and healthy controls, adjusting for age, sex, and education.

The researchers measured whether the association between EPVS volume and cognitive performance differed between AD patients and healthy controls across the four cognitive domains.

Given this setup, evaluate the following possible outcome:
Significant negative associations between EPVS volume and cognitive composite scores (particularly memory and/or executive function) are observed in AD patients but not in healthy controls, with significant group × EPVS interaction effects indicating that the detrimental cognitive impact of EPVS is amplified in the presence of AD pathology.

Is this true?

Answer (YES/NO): NO